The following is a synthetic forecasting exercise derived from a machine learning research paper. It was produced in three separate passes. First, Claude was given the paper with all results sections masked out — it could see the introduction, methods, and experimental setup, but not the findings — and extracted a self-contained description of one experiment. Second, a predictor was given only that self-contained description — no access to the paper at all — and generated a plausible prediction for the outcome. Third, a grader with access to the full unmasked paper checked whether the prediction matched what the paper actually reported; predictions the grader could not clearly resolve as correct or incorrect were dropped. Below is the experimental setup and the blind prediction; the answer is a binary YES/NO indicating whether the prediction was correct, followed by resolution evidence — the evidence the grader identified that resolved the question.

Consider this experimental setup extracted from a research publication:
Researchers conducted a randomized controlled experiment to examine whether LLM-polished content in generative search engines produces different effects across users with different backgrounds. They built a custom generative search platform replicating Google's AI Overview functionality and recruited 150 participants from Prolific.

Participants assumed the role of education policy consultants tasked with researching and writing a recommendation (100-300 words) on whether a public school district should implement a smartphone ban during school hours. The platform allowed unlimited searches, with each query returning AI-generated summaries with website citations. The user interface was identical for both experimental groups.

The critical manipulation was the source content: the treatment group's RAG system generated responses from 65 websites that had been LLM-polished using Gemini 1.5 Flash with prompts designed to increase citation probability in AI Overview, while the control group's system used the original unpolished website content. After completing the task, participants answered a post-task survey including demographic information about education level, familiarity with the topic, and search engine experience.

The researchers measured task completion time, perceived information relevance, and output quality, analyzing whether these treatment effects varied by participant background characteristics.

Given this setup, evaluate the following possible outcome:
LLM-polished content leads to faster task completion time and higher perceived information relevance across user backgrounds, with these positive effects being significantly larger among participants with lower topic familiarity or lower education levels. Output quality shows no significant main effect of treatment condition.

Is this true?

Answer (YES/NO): NO